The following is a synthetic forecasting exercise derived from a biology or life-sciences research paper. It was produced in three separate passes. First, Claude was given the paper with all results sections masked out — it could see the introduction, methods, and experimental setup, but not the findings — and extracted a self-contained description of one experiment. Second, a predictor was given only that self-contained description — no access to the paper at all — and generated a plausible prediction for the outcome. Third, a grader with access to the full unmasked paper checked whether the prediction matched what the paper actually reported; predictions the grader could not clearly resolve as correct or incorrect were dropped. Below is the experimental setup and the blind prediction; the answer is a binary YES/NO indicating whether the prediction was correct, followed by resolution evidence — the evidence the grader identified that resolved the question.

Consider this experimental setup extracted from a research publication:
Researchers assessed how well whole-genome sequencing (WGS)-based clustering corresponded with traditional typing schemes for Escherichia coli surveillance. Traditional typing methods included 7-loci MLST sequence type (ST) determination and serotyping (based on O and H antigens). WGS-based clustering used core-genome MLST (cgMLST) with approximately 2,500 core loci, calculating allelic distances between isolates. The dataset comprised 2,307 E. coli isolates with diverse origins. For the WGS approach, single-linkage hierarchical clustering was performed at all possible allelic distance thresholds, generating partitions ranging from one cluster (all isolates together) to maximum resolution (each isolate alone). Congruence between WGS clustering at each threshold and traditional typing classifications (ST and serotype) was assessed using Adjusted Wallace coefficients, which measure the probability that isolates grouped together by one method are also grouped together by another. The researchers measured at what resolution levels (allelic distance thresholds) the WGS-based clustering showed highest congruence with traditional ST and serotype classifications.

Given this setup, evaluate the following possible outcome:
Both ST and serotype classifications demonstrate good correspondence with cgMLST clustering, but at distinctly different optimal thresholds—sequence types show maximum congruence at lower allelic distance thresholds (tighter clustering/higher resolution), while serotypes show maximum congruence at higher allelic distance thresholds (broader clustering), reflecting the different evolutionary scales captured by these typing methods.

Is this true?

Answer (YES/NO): NO